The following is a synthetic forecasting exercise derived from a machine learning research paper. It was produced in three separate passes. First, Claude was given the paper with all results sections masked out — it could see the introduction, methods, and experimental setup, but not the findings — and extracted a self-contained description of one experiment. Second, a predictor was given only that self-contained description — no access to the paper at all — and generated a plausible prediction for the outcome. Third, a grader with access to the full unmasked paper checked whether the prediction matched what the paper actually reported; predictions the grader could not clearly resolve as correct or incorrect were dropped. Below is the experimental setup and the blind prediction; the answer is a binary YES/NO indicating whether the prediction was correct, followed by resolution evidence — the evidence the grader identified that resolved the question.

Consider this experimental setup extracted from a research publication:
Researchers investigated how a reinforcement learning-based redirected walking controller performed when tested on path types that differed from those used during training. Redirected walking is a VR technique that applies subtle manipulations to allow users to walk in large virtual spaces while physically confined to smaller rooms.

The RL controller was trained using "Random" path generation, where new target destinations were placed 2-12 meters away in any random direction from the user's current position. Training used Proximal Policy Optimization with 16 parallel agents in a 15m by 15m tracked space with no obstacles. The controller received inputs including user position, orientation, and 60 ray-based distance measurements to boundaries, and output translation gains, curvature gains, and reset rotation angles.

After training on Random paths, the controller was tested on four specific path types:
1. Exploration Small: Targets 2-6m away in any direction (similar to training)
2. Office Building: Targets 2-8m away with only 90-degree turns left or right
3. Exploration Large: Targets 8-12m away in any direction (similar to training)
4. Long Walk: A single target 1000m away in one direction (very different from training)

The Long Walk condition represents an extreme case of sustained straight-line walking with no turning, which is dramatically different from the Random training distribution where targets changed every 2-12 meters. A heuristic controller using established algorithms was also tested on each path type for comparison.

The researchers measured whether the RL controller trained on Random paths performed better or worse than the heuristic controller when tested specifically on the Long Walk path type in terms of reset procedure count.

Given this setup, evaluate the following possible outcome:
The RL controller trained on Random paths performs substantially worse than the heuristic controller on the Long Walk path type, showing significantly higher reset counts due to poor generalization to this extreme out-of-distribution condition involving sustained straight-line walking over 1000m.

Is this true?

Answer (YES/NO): NO